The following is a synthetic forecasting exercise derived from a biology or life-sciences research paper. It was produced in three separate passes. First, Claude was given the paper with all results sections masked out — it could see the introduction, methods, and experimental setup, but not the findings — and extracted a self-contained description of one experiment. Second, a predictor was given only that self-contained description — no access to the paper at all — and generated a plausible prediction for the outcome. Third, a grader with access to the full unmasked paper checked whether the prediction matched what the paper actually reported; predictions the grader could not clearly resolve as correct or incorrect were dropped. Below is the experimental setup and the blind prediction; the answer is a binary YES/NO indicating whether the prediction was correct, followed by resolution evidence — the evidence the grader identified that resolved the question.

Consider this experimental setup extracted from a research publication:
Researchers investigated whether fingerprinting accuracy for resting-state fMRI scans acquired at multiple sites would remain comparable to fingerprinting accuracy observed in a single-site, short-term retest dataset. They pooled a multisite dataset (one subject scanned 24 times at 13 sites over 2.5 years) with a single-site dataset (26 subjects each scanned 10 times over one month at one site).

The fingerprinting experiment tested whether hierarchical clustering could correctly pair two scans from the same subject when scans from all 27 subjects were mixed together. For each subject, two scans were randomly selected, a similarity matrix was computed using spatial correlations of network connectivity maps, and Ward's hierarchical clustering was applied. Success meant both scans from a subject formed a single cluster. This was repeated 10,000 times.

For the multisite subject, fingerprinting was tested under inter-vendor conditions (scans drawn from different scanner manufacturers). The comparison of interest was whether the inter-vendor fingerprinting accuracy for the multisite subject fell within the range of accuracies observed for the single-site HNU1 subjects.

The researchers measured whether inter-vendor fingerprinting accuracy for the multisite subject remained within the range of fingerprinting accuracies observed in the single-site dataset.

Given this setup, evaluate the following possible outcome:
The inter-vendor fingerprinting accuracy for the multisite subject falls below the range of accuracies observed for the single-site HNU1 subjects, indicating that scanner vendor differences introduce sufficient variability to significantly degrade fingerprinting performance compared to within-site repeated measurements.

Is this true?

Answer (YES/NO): NO